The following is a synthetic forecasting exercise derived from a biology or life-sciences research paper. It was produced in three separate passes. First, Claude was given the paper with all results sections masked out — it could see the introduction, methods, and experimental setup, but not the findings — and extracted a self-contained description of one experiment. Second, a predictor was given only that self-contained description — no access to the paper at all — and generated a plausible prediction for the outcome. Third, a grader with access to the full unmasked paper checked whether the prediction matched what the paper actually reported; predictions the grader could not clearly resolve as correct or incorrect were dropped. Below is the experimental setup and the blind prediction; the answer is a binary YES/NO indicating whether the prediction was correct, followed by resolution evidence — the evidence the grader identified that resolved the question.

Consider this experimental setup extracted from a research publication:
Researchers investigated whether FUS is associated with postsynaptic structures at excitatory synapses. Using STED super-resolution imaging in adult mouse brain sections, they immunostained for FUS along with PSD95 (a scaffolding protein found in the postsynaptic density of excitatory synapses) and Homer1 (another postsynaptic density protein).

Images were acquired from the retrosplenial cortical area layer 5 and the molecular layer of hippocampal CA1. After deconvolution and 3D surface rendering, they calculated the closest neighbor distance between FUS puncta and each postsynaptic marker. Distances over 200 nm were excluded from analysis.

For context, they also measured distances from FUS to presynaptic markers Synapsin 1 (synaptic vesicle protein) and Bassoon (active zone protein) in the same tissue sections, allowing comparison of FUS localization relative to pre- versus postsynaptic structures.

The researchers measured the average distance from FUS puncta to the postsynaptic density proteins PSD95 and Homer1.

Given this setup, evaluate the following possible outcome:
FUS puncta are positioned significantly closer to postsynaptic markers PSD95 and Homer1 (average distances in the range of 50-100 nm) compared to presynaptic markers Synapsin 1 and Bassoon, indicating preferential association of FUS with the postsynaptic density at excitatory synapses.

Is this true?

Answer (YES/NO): NO